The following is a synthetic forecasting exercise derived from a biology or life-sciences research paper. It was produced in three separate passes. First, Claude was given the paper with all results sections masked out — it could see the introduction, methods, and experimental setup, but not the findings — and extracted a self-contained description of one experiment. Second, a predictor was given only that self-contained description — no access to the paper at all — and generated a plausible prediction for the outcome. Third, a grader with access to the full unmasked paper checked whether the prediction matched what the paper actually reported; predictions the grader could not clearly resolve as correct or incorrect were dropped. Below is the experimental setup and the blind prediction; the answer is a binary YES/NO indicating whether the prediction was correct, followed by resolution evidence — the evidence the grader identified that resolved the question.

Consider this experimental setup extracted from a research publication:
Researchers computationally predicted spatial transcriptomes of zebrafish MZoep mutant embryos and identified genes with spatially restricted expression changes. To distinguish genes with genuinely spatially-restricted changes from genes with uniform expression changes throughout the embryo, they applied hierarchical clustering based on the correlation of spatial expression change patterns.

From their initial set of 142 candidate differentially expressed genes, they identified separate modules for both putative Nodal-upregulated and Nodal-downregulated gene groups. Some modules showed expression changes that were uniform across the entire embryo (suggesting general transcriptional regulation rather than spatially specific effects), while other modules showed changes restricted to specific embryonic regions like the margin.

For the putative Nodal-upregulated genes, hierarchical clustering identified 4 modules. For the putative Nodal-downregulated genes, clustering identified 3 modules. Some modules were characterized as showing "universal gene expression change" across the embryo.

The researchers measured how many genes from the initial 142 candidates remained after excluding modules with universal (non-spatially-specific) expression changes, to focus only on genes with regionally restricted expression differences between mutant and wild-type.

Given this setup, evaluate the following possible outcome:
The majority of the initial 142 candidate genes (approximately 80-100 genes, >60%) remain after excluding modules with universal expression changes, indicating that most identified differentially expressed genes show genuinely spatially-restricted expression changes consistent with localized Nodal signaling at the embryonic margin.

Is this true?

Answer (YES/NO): YES